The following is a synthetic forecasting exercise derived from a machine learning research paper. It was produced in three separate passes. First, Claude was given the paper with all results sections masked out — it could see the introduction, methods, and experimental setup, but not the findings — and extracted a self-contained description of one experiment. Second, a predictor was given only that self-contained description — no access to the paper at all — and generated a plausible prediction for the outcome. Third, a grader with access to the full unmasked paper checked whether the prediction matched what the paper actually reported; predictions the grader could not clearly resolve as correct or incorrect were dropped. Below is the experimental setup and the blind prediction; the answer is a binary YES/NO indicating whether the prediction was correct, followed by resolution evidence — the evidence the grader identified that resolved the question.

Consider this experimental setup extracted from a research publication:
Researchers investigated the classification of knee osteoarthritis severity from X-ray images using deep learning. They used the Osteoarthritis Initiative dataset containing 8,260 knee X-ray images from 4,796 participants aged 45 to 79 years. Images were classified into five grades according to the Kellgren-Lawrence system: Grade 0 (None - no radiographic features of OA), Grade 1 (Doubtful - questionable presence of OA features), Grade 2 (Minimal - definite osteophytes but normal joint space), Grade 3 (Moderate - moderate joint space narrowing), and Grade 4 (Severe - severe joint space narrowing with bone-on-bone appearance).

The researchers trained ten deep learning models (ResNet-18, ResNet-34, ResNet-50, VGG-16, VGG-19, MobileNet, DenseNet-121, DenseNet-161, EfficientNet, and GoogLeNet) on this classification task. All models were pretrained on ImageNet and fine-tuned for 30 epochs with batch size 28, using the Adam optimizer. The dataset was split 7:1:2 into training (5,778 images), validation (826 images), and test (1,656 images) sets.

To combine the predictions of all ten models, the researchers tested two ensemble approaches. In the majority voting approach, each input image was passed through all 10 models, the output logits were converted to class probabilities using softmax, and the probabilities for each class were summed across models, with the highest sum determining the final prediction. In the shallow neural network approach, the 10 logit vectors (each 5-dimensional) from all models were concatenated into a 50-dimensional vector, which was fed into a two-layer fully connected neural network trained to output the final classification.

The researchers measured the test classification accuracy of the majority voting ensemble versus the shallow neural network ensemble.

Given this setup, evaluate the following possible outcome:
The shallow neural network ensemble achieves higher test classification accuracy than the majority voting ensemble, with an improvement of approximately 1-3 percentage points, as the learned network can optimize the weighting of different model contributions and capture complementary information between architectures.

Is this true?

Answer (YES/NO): YES